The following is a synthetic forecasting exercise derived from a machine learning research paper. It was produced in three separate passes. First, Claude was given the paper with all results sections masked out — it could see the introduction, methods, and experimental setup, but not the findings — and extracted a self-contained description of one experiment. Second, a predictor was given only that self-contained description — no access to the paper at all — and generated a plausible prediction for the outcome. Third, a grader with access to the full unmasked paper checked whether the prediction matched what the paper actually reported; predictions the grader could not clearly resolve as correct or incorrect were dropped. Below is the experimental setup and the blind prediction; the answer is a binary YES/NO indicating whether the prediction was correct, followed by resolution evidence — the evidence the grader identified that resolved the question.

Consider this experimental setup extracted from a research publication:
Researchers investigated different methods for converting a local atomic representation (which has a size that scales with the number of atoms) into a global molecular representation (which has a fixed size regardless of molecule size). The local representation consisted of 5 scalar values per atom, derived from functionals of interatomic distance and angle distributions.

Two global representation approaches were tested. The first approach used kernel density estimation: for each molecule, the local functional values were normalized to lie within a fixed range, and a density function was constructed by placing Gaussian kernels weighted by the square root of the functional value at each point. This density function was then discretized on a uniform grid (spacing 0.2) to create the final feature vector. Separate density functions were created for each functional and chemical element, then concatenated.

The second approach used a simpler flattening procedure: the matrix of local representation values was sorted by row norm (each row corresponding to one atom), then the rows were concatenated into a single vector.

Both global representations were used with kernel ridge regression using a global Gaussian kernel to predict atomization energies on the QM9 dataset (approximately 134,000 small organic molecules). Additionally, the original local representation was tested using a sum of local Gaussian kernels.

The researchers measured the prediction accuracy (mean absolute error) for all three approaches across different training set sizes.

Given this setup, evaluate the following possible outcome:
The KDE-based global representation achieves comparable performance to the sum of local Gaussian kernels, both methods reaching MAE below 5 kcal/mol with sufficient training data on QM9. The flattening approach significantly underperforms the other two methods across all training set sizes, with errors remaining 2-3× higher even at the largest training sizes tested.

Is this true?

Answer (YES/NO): NO